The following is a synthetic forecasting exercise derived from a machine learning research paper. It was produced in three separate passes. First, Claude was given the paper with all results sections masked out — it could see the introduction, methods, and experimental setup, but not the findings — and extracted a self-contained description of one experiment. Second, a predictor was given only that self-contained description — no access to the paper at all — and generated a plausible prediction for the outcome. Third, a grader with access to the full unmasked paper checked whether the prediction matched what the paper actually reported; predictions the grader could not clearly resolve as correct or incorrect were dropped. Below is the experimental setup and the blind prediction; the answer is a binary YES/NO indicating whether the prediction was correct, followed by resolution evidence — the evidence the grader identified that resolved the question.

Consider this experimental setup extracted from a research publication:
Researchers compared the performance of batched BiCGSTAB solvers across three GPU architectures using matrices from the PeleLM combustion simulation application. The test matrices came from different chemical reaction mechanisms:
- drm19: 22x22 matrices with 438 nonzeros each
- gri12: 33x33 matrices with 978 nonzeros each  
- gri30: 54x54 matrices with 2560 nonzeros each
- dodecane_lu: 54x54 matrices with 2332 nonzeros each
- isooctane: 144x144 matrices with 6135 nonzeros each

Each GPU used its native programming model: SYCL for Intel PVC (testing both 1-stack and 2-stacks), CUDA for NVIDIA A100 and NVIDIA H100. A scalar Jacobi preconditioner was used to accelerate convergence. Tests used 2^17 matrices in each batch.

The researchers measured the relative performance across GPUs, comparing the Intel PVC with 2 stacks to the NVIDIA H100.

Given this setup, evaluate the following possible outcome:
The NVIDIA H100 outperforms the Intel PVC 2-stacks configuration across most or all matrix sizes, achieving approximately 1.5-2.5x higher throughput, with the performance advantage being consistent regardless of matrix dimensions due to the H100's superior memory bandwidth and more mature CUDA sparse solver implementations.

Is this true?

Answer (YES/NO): NO